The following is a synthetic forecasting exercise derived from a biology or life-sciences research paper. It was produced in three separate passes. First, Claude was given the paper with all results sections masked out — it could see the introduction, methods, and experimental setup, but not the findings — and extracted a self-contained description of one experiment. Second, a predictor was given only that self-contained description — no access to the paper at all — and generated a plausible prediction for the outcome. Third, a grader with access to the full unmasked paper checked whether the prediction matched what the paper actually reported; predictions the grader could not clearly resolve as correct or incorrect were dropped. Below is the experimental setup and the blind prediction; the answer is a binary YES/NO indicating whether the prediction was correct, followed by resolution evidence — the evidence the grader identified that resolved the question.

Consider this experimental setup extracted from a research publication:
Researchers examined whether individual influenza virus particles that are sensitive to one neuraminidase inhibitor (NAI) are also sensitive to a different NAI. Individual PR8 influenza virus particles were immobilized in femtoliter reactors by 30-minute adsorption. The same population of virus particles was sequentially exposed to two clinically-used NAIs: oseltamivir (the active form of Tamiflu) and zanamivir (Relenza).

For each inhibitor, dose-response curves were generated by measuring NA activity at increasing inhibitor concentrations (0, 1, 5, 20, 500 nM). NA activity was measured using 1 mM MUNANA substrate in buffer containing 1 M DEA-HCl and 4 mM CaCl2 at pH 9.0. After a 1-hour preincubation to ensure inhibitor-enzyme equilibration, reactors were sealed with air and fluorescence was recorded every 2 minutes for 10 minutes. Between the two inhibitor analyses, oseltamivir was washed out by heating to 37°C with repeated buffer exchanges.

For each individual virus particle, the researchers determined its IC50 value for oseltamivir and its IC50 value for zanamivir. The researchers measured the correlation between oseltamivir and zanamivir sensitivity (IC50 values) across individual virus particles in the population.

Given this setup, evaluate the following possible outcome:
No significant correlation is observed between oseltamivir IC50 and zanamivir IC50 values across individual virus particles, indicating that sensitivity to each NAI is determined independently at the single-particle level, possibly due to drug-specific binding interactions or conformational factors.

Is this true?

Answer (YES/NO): YES